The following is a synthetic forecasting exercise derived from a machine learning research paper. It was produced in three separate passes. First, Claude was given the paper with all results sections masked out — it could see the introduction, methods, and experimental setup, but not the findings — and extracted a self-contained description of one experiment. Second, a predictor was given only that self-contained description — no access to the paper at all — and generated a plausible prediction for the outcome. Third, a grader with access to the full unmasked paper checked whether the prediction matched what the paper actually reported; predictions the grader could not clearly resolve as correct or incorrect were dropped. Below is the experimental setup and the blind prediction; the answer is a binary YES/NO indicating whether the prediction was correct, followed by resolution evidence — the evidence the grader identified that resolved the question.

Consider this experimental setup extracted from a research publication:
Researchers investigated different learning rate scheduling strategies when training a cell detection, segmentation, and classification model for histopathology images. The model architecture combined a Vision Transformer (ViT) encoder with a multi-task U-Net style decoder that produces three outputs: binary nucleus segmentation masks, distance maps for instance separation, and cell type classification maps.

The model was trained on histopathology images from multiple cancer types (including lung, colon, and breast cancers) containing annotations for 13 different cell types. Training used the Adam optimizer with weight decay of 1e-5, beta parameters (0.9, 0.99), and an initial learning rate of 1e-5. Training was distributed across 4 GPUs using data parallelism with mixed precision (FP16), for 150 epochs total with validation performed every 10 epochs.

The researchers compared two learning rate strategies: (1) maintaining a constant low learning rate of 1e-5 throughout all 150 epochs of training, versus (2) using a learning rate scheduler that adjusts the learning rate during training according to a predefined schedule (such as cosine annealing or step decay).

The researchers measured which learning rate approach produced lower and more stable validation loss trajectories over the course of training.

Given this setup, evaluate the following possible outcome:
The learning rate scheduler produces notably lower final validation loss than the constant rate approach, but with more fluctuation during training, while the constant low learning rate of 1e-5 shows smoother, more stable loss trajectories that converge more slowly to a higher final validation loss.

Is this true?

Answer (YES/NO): NO